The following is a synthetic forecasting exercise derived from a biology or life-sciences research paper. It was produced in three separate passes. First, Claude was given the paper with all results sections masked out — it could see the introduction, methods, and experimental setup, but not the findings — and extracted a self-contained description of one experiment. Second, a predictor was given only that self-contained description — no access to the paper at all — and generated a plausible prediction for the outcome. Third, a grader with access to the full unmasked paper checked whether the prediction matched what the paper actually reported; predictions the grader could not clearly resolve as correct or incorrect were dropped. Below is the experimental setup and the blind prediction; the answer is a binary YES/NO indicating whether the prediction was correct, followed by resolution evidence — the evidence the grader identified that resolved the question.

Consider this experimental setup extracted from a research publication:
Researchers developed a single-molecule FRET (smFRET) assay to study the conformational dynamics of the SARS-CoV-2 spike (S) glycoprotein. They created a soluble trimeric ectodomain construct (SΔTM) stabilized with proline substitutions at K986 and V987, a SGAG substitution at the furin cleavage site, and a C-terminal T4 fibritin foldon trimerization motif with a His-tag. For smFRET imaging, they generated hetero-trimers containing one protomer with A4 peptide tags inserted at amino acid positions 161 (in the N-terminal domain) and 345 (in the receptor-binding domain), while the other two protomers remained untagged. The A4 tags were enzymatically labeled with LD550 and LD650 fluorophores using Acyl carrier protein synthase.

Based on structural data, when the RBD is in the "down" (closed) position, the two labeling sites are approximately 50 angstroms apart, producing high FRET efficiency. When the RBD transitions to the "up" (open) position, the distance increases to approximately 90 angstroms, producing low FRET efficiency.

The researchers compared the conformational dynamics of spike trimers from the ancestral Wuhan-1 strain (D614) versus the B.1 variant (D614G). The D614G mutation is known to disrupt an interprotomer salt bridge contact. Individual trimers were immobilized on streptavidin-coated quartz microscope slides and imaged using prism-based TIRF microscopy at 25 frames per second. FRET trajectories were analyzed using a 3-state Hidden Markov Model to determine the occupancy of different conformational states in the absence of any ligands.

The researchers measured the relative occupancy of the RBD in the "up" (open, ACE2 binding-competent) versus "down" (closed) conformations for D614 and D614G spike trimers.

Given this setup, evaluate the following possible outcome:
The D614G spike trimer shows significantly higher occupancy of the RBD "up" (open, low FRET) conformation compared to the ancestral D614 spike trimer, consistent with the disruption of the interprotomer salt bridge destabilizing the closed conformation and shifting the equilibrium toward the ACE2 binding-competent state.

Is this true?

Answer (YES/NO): YES